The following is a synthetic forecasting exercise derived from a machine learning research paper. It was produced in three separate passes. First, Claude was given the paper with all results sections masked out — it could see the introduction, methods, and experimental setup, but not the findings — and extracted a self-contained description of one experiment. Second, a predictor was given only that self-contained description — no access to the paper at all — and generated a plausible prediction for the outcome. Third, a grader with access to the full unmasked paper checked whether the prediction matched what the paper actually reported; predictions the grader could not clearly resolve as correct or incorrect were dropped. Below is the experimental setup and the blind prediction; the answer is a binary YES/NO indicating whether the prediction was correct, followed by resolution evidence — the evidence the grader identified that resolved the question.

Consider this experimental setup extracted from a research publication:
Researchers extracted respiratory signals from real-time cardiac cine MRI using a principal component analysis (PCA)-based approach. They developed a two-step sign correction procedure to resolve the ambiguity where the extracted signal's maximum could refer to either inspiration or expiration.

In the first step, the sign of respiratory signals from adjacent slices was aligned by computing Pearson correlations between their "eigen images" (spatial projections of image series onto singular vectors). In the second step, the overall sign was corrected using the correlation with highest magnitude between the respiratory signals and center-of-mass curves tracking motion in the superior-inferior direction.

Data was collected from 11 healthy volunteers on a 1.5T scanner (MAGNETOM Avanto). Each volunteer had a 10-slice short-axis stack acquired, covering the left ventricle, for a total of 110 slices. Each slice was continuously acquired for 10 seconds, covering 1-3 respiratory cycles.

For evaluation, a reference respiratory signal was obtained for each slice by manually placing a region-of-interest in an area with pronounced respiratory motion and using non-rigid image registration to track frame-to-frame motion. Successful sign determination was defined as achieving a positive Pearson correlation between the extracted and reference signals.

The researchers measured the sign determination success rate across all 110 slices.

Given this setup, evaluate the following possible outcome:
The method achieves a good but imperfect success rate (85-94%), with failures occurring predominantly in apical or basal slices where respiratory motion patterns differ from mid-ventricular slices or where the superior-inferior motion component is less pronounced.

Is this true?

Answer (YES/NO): NO